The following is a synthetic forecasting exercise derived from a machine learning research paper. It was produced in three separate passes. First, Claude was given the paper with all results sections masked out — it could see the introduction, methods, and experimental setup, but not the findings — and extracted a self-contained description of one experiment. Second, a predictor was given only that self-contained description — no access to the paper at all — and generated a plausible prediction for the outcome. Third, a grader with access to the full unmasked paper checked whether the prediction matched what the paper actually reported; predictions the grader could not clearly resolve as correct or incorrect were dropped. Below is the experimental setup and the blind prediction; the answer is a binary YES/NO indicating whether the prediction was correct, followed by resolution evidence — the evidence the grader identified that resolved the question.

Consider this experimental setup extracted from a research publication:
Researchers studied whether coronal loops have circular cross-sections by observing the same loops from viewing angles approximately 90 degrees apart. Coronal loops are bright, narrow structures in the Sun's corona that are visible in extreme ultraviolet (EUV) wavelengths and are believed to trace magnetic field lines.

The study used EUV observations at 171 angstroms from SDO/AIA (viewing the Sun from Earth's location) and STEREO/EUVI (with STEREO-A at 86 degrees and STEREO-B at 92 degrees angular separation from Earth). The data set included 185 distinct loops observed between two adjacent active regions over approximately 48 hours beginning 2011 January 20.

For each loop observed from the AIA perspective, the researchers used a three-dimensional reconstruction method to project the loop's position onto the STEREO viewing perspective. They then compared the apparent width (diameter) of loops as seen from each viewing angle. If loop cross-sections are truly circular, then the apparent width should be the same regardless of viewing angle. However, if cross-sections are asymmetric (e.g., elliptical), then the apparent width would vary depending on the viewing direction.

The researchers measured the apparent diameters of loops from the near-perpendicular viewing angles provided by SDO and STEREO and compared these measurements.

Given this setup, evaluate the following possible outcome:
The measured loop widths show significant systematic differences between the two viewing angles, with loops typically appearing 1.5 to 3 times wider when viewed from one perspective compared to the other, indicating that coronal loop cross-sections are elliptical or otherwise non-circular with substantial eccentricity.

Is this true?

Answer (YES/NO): NO